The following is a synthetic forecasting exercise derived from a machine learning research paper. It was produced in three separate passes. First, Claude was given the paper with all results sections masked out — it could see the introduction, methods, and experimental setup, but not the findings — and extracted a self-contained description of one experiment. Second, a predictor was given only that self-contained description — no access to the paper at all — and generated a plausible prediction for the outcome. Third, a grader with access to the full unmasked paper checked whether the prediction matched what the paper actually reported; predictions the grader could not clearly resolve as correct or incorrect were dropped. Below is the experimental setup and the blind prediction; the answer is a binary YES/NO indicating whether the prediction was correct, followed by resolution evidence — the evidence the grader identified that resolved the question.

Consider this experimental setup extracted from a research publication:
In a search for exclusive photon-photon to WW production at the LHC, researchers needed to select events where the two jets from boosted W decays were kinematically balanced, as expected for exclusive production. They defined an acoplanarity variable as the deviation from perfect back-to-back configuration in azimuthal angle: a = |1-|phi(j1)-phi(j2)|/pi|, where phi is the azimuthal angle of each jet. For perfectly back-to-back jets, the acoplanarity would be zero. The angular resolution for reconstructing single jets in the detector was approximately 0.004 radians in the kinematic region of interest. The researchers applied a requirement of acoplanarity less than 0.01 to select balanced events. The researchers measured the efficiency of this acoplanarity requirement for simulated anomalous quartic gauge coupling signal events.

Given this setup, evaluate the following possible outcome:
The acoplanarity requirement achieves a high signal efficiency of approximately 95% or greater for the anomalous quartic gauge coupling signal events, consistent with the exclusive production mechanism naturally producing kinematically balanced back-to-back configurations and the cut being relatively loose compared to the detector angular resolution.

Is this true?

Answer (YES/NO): YES